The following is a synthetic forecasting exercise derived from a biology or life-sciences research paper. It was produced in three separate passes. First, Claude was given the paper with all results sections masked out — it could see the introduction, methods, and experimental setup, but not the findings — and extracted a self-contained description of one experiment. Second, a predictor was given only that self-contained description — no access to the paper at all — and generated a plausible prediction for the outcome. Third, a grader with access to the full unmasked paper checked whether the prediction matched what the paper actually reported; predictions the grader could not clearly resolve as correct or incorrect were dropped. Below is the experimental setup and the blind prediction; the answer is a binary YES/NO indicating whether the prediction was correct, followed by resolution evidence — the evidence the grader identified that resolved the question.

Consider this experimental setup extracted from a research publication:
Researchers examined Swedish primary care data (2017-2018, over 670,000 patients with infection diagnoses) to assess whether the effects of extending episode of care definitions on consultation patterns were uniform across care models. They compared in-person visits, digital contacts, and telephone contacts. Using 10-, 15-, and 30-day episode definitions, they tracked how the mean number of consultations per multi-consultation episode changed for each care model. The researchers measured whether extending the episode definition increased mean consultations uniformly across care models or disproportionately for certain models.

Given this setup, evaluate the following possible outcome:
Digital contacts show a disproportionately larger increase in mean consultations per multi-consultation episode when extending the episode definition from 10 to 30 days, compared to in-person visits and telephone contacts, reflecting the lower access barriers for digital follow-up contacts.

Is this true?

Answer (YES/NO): NO